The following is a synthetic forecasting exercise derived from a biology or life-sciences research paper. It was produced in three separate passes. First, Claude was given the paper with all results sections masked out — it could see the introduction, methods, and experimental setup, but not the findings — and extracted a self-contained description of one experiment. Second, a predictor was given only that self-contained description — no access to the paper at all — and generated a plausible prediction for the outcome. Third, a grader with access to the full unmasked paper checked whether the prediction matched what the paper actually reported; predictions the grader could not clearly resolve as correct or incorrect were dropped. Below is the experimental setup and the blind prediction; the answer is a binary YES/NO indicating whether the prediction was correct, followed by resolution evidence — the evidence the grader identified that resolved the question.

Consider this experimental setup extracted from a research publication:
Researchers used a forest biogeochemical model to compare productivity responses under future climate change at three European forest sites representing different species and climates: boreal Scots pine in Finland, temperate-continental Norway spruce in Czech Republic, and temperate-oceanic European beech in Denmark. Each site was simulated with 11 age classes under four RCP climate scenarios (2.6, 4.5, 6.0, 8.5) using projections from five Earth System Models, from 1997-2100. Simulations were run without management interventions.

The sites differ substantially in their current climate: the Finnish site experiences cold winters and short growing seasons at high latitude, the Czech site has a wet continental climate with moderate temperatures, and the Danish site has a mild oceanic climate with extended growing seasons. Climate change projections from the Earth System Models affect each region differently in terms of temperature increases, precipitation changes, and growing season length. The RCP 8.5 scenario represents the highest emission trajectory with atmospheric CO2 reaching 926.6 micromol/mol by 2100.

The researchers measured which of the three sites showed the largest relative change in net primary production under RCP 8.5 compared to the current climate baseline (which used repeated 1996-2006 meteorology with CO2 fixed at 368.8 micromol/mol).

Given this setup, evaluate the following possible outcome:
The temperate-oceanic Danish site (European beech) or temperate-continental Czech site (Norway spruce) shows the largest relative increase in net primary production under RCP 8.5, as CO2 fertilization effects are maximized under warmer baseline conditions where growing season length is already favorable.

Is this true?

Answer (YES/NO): YES